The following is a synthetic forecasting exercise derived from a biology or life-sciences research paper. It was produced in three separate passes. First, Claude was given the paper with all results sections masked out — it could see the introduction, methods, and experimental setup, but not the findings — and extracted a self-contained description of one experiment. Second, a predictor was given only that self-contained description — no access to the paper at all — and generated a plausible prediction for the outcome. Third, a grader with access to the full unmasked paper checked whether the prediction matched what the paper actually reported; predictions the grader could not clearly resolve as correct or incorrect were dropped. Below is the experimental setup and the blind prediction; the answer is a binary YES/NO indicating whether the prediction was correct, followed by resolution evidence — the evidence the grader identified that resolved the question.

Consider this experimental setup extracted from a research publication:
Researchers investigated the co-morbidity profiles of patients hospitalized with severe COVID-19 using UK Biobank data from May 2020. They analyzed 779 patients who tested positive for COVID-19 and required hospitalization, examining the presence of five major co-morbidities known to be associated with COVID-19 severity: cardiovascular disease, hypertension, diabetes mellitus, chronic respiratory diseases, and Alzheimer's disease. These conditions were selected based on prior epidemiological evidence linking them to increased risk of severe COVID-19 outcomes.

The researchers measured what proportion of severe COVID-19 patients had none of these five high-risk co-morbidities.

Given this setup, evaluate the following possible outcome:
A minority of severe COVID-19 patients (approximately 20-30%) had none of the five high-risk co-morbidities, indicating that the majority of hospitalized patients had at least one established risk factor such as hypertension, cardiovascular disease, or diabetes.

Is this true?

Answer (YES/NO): NO